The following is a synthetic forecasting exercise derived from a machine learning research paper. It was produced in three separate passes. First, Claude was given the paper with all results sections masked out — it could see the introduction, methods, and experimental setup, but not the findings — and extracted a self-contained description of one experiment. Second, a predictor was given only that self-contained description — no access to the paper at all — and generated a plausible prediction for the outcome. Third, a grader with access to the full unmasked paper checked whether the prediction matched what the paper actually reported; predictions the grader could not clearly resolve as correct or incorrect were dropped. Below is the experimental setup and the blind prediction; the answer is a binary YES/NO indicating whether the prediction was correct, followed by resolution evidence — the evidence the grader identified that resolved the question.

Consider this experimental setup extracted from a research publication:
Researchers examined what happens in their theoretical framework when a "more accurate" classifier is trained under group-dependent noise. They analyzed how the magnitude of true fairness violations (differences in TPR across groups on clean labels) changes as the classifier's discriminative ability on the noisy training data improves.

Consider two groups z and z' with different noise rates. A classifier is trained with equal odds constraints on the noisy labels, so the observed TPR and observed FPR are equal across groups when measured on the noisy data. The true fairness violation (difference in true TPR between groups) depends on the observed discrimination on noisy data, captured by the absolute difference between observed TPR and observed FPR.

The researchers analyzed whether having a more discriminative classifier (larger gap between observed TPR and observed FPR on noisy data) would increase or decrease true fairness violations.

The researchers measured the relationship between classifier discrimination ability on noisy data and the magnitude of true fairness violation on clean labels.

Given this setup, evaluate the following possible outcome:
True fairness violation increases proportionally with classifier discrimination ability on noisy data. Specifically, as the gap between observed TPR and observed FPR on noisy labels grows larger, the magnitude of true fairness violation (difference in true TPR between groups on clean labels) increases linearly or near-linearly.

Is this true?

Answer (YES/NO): YES